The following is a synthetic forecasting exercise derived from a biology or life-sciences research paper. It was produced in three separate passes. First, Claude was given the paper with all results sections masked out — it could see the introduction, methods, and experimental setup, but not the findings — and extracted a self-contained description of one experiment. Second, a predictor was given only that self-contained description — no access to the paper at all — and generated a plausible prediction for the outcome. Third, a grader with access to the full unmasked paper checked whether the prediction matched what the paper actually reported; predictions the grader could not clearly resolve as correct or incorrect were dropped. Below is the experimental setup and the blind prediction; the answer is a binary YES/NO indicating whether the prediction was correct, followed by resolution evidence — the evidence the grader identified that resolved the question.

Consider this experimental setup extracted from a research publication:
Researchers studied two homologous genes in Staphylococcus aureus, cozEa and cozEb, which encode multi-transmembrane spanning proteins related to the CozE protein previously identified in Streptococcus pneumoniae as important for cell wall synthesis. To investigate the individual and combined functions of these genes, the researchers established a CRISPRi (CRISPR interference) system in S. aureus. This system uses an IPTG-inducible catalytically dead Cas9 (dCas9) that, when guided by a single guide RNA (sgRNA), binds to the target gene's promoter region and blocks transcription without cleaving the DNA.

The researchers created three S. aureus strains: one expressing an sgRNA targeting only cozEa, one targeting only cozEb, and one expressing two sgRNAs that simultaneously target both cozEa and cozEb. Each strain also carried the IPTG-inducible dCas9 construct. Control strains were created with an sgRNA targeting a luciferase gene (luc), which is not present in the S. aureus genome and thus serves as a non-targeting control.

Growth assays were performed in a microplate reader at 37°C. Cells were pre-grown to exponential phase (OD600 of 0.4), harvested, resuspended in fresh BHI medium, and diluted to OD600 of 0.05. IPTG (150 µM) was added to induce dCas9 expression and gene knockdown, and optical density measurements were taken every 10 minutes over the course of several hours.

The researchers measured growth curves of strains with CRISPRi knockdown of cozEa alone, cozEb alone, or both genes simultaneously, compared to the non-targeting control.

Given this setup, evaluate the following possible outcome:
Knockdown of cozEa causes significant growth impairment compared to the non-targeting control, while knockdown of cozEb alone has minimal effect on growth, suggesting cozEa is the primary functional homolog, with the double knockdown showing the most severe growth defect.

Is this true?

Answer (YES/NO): NO